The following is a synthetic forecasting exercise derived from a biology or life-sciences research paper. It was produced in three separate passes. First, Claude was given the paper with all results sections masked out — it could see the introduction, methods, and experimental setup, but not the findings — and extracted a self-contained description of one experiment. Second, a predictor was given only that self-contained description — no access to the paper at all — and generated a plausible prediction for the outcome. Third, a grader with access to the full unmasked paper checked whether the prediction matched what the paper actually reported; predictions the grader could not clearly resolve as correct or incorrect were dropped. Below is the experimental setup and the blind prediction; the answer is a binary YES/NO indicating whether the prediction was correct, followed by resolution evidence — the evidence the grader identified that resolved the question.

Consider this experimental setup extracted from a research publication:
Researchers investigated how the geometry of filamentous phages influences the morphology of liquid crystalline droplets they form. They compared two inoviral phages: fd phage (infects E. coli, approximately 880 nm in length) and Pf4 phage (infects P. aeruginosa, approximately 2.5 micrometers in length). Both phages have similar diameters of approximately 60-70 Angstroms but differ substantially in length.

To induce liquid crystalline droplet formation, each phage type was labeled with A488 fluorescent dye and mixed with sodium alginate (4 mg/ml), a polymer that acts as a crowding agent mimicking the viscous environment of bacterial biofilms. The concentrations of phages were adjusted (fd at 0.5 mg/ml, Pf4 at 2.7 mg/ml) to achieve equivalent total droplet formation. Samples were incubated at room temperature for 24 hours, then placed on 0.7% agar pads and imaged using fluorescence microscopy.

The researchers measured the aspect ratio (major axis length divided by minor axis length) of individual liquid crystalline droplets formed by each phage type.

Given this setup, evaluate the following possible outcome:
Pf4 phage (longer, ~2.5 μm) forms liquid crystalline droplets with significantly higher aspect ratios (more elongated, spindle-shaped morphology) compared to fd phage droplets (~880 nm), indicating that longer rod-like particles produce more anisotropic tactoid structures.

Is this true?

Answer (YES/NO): YES